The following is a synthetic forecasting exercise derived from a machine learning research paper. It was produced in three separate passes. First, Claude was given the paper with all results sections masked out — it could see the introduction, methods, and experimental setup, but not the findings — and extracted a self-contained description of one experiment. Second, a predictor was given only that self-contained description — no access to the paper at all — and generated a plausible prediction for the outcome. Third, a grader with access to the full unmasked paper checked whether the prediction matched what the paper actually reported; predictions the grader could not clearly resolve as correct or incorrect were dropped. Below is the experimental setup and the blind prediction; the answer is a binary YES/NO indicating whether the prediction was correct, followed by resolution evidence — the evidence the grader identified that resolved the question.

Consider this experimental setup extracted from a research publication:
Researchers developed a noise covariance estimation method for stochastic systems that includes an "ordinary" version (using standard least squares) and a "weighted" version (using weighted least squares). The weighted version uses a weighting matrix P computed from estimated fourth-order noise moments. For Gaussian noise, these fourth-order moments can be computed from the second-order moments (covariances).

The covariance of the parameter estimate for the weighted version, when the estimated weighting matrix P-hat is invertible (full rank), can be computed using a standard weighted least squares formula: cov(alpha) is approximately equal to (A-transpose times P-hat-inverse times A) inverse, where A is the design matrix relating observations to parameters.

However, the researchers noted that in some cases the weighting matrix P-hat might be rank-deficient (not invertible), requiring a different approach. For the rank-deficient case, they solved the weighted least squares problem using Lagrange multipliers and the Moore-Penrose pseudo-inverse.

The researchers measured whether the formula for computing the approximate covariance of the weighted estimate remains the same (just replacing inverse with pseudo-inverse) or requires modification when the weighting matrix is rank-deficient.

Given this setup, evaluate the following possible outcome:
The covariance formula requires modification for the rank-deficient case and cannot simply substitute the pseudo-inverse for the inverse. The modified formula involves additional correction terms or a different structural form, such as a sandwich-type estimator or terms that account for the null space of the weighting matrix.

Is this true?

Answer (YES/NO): YES